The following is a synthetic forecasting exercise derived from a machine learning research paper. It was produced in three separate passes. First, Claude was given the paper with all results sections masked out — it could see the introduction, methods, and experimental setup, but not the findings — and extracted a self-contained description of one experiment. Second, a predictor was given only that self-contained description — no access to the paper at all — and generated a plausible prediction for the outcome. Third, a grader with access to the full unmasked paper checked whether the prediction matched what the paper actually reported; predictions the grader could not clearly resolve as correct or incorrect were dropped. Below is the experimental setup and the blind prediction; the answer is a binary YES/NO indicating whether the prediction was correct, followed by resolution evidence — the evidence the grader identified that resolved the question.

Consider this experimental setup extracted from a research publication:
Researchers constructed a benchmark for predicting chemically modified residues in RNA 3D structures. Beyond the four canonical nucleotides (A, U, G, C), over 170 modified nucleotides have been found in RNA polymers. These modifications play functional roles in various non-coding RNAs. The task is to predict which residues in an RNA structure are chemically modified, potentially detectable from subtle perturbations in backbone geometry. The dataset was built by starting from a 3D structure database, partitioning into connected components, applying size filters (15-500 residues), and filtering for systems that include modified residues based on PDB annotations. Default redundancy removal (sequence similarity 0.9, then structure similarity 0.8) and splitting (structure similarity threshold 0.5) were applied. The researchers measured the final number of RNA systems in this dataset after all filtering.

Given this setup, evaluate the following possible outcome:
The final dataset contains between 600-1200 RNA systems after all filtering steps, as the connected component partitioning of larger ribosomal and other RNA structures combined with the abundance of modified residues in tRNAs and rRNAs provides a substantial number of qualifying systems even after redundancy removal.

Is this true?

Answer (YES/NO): NO